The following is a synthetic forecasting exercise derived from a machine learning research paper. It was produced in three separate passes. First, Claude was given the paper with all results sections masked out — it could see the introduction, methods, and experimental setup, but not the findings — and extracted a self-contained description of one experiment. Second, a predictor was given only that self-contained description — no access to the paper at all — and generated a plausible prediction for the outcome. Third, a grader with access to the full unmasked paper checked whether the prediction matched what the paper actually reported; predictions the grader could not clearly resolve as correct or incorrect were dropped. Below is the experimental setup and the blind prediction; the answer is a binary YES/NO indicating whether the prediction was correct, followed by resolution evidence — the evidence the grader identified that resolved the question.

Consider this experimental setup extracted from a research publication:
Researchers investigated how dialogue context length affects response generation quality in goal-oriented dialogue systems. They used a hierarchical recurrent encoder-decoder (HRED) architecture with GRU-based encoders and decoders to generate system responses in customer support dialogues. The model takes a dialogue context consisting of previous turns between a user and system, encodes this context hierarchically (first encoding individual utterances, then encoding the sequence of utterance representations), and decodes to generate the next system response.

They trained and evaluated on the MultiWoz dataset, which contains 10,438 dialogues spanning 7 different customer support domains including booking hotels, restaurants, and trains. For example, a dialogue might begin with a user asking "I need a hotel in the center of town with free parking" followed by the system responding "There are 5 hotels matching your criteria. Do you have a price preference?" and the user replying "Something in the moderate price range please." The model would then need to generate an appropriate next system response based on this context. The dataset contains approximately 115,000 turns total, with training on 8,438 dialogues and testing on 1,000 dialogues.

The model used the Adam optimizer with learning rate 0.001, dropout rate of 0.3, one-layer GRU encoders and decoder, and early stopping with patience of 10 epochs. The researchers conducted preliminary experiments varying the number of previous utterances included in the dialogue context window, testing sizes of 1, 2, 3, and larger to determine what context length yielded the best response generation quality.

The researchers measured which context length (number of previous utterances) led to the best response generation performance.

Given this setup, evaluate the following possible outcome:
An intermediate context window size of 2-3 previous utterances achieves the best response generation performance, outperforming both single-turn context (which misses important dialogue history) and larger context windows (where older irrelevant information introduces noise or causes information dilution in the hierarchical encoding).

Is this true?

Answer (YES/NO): YES